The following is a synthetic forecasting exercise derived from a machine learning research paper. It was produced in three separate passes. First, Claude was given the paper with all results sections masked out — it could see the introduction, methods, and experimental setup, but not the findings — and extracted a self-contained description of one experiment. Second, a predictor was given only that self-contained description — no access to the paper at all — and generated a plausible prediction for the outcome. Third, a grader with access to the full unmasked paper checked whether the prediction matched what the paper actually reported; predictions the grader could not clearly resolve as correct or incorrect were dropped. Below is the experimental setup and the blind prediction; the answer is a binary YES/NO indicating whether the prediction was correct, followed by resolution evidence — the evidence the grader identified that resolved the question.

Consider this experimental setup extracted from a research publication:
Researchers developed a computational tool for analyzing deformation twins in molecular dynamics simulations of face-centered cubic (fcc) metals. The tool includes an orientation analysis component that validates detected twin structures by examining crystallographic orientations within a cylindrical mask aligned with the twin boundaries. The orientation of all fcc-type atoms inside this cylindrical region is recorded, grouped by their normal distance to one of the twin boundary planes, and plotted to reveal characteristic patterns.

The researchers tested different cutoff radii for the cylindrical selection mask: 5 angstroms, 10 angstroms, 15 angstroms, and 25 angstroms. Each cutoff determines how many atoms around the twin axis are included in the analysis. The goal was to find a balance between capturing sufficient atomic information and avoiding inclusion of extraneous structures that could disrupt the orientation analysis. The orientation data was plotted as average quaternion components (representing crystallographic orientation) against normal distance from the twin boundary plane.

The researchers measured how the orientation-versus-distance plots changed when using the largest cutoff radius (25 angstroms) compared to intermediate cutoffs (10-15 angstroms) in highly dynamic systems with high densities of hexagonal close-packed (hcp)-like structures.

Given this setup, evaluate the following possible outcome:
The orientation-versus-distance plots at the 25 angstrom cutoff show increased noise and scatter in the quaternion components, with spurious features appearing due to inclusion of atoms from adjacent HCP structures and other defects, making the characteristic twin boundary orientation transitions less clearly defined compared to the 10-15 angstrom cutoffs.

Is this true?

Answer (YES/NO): YES